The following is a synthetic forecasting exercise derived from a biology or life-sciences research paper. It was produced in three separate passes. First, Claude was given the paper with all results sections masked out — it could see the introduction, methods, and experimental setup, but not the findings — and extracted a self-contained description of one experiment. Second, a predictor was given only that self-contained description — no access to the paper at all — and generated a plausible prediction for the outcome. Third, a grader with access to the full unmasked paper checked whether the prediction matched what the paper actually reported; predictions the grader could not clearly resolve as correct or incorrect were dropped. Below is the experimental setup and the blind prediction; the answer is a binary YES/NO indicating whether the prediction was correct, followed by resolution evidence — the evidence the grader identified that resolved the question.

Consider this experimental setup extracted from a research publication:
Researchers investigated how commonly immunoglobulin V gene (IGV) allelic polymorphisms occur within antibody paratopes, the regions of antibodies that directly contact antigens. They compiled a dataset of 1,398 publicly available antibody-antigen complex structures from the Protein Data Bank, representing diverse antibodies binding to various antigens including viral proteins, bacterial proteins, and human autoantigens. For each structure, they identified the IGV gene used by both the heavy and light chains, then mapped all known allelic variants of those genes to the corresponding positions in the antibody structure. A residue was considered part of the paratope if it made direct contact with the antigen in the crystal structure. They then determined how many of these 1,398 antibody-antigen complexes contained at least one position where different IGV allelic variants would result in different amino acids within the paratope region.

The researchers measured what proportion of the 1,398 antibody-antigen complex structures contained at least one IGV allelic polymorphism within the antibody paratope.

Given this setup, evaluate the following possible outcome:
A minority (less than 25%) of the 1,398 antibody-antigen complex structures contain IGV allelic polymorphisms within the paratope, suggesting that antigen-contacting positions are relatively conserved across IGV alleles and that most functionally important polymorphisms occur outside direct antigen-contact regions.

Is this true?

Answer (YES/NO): NO